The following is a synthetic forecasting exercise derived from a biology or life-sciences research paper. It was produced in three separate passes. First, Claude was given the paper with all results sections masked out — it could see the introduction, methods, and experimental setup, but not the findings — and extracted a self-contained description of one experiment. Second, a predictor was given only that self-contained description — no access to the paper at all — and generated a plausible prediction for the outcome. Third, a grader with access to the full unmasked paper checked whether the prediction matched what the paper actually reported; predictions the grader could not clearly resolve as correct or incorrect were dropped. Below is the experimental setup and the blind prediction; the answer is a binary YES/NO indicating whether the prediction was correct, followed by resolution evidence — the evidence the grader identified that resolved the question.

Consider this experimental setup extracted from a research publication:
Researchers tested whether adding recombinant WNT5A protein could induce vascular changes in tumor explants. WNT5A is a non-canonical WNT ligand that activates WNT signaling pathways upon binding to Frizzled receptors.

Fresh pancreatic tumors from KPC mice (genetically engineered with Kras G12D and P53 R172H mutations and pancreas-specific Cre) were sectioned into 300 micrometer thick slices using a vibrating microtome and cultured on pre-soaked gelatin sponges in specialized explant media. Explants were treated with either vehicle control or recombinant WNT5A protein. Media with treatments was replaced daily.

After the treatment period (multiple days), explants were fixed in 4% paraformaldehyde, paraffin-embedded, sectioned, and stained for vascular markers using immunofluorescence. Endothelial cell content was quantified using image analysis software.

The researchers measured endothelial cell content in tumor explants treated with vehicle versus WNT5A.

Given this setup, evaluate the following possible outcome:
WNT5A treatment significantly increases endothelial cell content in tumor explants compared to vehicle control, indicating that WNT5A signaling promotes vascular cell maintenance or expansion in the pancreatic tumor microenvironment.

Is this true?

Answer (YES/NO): NO